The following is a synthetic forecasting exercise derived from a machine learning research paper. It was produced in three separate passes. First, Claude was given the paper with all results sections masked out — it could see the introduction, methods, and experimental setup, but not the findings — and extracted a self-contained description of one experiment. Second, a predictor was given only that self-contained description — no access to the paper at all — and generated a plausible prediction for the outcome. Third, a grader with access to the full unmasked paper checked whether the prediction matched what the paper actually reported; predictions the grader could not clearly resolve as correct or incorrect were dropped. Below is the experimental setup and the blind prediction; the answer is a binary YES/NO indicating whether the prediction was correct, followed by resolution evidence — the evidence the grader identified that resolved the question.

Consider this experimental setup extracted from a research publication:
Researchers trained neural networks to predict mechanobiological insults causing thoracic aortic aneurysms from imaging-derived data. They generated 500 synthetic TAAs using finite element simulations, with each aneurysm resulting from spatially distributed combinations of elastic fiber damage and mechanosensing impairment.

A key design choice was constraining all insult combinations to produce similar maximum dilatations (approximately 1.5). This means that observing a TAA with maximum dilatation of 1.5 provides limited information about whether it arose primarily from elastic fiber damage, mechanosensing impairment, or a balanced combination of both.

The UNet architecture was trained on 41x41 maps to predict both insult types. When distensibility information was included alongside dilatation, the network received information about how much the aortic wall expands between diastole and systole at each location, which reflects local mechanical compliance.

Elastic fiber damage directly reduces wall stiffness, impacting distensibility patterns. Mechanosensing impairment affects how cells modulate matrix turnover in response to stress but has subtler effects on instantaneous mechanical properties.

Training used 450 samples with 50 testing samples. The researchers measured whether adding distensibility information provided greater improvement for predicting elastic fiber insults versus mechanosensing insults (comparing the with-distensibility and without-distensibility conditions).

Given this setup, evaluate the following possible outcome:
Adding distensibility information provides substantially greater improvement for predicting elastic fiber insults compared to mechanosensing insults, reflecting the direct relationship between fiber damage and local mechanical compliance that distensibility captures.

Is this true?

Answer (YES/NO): NO